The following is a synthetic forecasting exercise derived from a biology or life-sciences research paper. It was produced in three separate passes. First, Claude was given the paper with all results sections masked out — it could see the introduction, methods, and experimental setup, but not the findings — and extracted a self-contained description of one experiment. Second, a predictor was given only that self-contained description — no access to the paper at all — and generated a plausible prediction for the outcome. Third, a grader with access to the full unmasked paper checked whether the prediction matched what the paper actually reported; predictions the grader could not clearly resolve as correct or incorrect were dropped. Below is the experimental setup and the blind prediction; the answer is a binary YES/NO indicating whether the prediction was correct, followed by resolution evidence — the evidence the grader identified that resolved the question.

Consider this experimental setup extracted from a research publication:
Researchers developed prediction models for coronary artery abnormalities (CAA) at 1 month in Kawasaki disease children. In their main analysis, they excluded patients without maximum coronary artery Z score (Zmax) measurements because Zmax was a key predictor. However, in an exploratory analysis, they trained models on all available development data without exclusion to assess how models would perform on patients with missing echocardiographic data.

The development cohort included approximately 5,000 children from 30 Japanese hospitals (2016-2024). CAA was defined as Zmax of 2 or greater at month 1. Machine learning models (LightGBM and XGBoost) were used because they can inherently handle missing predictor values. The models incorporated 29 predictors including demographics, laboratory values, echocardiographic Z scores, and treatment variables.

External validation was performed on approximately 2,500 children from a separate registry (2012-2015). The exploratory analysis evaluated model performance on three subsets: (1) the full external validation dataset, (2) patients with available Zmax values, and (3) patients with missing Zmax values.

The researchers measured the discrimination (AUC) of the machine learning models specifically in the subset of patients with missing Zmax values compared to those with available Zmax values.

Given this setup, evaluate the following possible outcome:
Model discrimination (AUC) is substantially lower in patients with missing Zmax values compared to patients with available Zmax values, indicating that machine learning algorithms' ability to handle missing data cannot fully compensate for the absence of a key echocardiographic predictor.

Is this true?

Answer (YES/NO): YES